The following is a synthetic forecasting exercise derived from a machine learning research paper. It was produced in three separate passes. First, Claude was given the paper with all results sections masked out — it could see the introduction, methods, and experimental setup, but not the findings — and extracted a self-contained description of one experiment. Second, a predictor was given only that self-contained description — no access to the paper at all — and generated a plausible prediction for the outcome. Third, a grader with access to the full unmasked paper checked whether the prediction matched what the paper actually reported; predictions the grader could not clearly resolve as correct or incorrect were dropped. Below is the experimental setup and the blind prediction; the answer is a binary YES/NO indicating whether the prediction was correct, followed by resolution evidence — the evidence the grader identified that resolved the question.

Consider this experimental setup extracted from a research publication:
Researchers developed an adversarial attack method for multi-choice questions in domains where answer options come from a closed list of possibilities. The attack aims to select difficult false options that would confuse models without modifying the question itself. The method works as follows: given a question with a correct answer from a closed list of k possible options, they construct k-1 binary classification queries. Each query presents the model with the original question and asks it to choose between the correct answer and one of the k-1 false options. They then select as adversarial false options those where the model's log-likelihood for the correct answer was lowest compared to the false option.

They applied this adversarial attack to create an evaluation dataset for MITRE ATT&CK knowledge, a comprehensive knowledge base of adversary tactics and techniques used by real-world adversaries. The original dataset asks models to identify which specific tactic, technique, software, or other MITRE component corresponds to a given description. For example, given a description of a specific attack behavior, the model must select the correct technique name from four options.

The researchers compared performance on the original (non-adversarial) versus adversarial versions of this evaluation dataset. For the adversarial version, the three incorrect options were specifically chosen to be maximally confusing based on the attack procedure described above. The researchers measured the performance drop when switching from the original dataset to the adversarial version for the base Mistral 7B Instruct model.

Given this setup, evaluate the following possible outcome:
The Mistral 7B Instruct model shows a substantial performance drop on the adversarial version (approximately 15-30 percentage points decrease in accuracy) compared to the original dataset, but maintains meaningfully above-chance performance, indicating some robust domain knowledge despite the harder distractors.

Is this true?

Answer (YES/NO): NO